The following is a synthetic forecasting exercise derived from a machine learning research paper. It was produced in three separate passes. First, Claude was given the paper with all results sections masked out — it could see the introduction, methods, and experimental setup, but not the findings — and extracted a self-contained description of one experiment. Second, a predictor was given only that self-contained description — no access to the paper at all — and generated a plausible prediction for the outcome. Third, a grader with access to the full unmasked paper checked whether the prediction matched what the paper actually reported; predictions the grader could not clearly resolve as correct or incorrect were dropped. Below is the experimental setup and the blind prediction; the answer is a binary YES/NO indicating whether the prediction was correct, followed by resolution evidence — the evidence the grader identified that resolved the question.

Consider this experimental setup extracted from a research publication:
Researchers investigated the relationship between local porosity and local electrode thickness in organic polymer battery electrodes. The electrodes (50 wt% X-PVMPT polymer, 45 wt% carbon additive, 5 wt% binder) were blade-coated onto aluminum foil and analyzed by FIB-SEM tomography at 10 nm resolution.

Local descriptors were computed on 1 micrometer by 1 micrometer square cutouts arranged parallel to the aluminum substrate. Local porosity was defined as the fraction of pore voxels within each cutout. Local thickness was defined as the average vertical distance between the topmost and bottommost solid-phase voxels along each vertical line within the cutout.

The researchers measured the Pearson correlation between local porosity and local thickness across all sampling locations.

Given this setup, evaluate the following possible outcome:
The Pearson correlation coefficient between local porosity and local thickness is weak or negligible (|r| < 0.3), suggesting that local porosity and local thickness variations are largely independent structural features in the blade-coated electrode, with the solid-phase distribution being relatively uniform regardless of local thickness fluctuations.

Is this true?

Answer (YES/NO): NO